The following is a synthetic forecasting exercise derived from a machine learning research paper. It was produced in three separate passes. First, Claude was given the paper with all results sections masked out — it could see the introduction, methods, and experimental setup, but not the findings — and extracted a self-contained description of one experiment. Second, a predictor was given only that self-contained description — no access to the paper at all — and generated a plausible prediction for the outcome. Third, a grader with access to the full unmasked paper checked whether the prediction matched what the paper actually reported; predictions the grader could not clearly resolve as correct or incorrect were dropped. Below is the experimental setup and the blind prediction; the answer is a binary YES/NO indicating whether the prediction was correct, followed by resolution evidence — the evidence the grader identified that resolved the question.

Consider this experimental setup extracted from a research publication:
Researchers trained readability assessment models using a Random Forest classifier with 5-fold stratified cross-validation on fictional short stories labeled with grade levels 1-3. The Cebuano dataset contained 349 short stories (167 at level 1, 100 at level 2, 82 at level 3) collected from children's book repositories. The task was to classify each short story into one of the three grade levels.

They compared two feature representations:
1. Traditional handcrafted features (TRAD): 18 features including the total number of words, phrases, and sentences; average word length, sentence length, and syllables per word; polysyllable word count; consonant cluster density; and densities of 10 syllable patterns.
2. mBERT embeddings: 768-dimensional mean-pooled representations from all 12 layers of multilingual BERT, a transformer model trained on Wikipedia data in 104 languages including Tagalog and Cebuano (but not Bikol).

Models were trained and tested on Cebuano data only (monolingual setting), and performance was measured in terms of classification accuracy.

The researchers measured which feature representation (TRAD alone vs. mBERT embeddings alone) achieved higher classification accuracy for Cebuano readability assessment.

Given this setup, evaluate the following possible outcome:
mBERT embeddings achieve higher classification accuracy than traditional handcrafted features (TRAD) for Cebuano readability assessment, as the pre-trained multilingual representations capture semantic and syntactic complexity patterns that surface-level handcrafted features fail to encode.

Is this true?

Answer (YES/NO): NO